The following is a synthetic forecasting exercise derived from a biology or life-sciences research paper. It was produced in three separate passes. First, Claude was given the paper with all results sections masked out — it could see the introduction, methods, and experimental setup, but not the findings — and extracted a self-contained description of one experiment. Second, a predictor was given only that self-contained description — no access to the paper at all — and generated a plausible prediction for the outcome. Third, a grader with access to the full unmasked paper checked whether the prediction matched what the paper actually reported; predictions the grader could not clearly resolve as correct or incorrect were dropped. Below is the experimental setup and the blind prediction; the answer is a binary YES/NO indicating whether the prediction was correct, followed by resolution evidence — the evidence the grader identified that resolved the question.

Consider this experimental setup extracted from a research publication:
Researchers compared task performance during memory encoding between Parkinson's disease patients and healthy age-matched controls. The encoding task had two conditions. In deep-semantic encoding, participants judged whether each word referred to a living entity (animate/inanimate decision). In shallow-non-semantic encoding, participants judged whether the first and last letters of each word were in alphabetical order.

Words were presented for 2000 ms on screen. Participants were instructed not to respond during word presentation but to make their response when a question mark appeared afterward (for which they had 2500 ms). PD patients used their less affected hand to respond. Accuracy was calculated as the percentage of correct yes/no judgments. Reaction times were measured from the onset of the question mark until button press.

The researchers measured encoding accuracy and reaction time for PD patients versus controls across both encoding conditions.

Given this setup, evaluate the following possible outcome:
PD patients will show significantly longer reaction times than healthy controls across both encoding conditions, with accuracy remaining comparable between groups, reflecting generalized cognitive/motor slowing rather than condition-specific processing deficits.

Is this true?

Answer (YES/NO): NO